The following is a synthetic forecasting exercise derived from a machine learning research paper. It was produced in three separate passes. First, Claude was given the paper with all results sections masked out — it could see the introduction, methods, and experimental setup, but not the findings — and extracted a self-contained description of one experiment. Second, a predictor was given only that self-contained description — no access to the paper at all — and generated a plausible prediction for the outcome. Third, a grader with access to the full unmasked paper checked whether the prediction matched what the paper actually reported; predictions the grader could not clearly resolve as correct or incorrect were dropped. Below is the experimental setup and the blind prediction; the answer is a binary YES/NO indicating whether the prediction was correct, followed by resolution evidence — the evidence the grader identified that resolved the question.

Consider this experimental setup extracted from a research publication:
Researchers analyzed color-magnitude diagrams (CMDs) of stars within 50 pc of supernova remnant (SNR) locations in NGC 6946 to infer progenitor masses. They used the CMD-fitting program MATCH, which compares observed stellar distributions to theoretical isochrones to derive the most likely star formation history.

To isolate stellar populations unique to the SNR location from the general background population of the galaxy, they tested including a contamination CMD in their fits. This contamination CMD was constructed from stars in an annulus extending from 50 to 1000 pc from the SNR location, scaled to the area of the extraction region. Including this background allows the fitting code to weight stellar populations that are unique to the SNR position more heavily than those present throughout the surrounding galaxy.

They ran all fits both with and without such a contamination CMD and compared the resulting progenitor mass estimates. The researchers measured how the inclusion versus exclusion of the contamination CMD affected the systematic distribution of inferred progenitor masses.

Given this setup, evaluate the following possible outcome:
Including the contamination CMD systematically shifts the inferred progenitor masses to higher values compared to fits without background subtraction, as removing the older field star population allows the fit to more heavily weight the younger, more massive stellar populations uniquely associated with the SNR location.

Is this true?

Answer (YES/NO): YES